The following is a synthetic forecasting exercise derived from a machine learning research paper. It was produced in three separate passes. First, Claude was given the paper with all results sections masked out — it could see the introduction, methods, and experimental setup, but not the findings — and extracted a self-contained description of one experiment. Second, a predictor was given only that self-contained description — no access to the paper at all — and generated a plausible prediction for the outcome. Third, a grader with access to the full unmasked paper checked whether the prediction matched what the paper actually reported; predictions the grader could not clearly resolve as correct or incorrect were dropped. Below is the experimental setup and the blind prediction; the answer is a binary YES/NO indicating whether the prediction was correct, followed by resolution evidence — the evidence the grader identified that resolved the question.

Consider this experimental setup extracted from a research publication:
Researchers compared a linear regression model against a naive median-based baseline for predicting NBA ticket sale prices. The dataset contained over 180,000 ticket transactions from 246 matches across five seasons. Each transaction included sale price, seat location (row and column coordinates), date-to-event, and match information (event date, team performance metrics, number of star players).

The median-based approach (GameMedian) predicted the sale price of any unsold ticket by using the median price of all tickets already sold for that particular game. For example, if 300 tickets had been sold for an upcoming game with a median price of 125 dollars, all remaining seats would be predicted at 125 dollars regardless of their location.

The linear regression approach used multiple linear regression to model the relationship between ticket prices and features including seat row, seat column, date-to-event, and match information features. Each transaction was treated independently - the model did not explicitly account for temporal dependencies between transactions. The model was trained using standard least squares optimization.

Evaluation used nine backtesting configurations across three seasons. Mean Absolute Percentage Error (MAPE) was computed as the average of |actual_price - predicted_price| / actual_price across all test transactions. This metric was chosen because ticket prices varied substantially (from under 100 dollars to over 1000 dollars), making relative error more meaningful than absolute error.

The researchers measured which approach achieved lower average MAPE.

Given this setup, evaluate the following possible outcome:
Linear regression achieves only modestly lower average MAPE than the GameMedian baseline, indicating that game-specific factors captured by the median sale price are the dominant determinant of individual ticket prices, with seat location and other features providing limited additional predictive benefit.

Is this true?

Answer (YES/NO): NO